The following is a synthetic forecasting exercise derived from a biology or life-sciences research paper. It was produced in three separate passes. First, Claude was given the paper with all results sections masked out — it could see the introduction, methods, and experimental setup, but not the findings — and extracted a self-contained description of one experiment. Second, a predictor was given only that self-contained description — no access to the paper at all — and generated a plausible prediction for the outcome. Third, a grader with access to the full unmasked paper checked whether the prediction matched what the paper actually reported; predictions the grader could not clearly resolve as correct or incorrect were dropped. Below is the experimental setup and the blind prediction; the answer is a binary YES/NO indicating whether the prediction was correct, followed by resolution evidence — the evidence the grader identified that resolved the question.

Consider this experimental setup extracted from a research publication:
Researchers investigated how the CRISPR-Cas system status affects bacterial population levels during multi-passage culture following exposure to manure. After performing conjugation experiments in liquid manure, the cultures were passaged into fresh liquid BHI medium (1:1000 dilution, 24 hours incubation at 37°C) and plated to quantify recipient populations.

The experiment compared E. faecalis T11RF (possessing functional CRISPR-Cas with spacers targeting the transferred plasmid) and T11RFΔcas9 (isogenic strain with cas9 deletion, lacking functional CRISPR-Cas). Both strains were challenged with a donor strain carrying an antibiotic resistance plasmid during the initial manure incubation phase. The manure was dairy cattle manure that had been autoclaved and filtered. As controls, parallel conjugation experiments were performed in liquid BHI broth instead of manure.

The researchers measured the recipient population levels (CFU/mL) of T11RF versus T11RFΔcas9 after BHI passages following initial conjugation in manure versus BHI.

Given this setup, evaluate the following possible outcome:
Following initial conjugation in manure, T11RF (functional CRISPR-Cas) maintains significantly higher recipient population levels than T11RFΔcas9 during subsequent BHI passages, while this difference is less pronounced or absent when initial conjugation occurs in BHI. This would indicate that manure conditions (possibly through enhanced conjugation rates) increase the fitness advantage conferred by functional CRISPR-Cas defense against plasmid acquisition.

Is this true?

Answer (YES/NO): NO